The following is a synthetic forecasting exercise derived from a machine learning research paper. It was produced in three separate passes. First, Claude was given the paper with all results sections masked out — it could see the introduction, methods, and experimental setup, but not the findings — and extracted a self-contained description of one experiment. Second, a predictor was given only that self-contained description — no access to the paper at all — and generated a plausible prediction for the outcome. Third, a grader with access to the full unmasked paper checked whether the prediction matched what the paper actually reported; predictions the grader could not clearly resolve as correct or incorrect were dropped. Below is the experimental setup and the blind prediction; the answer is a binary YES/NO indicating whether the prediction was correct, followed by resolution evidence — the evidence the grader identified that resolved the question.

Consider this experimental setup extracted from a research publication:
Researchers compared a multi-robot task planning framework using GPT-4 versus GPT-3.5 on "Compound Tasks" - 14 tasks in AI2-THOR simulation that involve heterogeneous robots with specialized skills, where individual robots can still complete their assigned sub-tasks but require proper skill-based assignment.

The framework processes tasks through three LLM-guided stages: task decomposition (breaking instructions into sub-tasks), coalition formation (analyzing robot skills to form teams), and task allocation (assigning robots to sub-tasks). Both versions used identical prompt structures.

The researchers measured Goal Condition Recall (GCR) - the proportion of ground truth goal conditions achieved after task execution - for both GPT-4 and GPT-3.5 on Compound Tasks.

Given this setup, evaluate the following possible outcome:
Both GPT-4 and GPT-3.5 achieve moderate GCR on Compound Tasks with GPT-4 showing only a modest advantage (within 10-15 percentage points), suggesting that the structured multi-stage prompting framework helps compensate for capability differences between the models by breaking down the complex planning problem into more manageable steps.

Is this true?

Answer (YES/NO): NO